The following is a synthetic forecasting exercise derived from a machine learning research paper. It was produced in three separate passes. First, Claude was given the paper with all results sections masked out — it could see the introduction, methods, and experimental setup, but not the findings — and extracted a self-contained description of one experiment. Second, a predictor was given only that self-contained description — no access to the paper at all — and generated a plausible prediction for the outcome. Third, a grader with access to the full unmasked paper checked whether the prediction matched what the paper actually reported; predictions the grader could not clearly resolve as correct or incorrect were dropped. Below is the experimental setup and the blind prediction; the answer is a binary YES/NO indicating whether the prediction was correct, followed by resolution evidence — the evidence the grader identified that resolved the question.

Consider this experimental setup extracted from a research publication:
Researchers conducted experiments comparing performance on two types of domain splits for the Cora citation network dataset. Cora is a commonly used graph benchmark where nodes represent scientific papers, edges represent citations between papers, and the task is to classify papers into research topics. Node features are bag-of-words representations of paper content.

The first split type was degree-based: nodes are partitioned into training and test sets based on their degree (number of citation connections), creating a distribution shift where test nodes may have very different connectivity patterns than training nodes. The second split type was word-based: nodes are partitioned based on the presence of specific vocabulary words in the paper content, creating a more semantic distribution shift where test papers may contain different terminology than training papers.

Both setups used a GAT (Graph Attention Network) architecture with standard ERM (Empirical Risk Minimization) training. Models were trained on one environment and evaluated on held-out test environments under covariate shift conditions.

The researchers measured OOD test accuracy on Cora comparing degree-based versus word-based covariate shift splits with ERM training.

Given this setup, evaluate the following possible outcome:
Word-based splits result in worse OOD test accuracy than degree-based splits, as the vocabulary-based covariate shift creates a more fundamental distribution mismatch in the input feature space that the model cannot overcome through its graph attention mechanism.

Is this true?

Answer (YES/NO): NO